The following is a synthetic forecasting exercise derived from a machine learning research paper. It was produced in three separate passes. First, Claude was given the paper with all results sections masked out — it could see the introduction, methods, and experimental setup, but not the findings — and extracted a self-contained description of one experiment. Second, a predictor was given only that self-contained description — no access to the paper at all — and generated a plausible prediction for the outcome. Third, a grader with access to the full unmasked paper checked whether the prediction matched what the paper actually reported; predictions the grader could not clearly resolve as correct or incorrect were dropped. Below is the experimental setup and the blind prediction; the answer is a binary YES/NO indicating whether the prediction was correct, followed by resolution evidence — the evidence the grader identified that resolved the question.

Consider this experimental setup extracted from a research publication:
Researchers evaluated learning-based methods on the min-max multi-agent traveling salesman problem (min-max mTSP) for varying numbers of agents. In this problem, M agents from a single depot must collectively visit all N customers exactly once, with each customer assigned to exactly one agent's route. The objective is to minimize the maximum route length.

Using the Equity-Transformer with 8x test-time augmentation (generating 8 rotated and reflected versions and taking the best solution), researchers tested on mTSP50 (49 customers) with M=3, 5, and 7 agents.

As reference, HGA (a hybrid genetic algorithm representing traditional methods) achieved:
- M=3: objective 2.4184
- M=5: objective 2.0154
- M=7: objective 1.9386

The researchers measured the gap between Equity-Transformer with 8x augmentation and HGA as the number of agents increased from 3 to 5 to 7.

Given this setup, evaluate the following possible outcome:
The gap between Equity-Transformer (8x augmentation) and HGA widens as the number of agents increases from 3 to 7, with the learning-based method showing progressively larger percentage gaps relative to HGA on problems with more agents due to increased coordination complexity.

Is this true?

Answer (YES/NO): NO